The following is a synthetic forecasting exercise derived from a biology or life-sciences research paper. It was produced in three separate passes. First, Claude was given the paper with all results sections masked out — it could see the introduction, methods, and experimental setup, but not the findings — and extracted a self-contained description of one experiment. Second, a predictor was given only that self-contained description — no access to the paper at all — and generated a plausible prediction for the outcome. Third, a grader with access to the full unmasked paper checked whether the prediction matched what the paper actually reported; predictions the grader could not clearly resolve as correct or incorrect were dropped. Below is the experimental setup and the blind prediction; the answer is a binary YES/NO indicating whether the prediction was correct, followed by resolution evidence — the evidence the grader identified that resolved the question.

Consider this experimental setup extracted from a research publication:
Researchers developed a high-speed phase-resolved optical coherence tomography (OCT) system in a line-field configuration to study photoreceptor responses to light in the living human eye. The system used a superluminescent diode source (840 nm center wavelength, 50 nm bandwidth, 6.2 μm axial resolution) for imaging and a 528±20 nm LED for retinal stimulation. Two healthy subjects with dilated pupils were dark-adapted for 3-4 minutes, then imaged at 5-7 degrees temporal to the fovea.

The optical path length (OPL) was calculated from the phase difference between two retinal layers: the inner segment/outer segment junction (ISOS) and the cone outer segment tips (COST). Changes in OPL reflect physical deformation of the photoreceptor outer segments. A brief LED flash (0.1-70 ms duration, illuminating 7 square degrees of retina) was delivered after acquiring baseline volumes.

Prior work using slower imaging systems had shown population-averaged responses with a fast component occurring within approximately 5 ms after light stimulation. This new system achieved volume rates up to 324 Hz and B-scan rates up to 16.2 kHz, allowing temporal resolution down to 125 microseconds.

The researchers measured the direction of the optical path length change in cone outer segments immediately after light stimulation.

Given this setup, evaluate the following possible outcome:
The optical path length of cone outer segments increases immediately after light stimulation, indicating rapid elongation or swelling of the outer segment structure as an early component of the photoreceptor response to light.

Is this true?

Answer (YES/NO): NO